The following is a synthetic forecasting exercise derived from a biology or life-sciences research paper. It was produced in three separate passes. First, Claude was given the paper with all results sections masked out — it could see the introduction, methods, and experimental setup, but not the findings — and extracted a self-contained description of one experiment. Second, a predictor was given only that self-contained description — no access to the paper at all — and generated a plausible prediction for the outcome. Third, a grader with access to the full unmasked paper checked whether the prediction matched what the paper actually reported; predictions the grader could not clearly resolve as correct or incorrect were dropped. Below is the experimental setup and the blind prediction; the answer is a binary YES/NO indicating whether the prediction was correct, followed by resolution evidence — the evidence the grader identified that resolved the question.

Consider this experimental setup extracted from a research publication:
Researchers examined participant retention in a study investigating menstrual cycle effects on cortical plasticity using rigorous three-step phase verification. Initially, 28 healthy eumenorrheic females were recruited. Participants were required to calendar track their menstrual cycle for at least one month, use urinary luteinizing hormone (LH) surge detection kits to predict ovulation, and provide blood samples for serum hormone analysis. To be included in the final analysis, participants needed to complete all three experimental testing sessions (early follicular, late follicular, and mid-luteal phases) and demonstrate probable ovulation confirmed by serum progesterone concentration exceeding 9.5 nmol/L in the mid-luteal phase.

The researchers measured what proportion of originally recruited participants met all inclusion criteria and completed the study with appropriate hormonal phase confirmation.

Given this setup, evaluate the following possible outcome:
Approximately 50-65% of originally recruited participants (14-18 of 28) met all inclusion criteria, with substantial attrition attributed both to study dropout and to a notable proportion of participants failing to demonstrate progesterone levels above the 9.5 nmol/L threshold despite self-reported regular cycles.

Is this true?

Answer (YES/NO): NO